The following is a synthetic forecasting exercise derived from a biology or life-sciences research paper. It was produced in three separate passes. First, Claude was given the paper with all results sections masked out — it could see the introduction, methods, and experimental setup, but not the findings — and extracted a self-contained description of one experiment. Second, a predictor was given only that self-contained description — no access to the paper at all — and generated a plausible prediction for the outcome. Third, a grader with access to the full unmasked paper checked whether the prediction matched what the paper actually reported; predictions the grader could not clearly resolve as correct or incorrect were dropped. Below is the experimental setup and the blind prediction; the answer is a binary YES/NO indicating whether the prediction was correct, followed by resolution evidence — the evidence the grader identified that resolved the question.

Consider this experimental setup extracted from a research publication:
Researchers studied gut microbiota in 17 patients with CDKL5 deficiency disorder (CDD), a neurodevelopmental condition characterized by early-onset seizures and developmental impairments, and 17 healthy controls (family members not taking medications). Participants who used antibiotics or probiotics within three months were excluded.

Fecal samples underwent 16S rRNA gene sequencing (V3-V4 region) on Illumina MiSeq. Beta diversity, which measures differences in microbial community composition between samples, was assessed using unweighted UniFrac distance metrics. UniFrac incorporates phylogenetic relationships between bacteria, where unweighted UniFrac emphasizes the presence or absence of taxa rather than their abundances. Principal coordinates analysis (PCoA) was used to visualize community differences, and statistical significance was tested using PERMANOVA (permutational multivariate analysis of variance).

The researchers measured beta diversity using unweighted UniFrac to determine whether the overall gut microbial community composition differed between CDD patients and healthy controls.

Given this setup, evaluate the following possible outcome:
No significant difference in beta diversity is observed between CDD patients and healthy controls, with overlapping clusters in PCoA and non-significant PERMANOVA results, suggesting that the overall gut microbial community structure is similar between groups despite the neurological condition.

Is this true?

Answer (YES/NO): NO